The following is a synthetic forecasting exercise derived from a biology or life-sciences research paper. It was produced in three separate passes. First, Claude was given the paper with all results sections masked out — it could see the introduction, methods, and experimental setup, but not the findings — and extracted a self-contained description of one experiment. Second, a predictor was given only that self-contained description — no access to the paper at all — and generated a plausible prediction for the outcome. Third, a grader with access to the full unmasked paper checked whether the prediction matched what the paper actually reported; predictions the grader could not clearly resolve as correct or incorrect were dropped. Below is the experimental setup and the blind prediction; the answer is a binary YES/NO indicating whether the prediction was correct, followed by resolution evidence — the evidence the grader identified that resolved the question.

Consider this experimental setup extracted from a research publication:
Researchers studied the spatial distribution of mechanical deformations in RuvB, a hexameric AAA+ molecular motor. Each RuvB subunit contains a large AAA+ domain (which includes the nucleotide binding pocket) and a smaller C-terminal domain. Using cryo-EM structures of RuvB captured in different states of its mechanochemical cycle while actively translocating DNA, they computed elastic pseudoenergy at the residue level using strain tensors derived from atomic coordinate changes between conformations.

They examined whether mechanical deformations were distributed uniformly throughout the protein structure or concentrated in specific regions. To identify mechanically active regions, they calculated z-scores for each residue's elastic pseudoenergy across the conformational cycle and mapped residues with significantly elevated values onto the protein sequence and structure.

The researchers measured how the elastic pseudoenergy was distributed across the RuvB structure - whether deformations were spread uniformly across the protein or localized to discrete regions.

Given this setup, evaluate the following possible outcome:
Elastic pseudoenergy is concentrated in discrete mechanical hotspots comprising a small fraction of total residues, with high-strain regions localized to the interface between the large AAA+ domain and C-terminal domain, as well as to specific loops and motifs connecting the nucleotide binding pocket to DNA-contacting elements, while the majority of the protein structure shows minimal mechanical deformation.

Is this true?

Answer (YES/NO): YES